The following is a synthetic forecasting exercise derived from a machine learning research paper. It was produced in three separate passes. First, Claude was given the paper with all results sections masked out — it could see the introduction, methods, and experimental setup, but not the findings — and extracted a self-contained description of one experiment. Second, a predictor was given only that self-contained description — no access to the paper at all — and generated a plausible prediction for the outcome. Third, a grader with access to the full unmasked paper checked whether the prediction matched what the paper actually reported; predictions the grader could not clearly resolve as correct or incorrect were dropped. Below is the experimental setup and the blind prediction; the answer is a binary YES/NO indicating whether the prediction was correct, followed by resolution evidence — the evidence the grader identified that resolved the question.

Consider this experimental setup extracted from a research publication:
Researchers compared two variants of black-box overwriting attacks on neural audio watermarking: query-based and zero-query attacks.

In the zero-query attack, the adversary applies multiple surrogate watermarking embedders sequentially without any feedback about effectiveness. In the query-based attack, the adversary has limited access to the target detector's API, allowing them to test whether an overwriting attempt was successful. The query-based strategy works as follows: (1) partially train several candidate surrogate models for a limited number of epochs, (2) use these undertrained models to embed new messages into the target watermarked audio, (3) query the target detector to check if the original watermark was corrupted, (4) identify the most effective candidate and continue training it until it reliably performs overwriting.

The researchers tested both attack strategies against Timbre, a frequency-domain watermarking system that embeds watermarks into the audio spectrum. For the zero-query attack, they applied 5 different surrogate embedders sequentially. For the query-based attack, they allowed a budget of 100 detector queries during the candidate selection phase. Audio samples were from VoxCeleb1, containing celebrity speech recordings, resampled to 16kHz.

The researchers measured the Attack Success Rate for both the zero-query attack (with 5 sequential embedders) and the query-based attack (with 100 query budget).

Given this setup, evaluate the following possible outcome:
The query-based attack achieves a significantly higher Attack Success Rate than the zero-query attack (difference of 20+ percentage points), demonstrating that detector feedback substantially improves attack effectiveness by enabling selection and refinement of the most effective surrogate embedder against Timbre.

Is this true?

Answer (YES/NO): NO